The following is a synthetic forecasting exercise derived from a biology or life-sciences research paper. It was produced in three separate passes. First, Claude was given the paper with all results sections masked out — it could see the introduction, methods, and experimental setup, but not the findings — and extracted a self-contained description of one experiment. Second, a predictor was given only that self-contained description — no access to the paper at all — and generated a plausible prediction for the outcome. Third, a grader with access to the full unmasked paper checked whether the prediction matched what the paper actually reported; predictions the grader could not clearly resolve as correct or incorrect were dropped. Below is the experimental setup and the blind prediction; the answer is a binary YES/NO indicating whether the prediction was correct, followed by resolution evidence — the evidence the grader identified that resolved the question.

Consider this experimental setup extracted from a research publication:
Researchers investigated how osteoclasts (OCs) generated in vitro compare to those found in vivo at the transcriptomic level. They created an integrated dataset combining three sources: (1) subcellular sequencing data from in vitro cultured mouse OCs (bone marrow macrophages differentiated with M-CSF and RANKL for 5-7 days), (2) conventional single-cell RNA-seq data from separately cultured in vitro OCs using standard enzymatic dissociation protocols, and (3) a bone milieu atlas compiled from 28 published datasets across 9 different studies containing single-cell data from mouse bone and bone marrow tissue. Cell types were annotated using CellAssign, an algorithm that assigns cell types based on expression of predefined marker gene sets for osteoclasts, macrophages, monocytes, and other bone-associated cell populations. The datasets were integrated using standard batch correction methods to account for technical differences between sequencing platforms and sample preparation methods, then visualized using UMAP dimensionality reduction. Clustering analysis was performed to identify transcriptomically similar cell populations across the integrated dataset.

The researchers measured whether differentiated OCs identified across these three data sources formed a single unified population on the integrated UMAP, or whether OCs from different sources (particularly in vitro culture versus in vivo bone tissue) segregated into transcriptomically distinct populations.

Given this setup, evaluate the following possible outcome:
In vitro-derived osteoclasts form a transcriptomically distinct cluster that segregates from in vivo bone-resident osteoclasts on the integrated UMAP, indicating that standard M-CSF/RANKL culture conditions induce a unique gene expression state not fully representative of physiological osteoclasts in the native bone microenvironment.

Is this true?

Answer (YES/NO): YES